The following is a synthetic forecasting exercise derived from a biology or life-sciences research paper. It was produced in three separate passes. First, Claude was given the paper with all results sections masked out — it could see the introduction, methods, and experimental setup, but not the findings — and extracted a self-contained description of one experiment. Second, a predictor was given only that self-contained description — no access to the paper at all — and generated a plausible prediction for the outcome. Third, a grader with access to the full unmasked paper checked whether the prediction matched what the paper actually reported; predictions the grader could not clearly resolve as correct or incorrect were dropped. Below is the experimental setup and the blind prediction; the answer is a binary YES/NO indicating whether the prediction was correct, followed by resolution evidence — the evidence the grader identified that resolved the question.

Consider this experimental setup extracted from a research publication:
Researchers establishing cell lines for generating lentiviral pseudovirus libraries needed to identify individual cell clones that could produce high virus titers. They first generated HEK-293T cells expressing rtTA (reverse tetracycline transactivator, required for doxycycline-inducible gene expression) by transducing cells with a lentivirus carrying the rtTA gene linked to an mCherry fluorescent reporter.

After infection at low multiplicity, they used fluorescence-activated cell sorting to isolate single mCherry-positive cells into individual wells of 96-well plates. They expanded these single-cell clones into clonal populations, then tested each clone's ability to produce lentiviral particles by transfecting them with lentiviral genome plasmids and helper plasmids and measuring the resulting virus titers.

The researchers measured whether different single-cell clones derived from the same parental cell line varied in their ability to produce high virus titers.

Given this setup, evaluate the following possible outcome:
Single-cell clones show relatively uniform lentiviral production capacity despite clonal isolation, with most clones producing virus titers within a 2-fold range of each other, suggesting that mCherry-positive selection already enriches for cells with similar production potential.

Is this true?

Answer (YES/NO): NO